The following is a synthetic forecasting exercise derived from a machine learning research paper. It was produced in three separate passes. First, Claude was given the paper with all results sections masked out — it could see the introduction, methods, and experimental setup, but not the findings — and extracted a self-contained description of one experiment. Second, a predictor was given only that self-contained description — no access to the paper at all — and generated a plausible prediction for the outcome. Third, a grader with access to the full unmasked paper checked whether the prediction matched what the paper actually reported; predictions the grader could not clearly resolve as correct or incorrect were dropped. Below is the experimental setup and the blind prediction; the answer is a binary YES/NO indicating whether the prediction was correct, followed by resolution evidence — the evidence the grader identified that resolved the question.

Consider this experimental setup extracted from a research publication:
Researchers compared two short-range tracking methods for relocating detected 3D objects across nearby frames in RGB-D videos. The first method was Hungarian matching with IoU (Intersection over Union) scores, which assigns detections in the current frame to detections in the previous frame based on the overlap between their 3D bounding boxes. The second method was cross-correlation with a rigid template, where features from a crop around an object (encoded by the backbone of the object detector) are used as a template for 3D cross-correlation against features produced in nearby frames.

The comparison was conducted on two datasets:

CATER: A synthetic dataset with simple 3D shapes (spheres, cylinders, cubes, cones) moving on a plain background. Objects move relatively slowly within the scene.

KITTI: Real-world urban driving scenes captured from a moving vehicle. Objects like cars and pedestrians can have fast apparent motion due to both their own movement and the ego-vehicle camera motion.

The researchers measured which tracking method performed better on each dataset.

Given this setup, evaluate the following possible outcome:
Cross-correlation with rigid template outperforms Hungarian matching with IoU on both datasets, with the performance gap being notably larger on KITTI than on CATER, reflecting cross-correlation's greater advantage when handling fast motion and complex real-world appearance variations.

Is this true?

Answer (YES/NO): NO